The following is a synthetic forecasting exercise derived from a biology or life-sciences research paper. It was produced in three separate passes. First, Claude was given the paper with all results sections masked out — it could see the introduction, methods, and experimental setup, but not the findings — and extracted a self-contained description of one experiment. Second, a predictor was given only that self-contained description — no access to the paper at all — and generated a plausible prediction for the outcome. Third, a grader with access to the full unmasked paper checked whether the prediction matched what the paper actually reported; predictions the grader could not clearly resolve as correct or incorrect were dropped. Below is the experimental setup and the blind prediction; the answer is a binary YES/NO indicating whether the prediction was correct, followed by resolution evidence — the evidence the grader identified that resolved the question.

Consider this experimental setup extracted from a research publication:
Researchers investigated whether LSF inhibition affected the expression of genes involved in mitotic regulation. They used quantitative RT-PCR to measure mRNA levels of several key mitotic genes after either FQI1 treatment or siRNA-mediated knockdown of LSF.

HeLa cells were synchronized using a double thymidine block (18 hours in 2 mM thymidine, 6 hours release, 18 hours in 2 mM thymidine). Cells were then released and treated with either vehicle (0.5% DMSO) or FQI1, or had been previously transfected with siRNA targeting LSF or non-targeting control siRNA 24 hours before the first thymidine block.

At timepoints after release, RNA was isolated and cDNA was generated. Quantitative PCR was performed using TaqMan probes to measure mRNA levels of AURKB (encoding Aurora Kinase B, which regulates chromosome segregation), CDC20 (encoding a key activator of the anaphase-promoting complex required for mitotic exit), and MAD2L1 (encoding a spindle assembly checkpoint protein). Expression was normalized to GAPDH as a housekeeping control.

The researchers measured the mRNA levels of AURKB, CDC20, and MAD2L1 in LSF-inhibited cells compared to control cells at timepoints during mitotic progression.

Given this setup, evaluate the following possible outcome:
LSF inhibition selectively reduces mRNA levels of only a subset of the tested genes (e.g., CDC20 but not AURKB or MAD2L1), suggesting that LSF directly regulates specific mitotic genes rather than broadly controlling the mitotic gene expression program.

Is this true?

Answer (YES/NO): NO